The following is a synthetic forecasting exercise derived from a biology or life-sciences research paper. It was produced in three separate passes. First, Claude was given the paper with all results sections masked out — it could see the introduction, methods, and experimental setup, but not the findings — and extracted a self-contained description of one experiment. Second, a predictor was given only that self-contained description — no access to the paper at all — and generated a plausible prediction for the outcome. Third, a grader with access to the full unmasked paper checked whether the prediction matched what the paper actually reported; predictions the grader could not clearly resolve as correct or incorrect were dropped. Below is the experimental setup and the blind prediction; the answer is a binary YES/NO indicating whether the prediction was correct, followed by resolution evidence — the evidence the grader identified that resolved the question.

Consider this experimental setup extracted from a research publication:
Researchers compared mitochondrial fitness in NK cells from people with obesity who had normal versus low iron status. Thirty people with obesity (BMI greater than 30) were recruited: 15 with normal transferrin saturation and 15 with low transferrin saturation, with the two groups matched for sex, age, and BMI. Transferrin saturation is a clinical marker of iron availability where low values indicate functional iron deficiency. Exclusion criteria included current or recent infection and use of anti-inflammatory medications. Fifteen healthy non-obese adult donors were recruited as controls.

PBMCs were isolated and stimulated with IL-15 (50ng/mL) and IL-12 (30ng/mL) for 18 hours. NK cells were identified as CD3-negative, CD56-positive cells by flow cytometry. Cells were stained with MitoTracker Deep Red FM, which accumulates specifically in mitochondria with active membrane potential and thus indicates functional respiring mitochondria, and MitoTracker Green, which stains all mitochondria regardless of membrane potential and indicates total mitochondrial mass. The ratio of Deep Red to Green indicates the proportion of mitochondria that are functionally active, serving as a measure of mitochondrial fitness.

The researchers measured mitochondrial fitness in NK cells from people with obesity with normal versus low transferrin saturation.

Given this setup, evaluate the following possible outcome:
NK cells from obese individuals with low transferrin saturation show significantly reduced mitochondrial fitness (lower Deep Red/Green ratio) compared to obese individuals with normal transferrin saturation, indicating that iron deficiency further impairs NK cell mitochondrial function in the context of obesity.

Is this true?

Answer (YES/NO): YES